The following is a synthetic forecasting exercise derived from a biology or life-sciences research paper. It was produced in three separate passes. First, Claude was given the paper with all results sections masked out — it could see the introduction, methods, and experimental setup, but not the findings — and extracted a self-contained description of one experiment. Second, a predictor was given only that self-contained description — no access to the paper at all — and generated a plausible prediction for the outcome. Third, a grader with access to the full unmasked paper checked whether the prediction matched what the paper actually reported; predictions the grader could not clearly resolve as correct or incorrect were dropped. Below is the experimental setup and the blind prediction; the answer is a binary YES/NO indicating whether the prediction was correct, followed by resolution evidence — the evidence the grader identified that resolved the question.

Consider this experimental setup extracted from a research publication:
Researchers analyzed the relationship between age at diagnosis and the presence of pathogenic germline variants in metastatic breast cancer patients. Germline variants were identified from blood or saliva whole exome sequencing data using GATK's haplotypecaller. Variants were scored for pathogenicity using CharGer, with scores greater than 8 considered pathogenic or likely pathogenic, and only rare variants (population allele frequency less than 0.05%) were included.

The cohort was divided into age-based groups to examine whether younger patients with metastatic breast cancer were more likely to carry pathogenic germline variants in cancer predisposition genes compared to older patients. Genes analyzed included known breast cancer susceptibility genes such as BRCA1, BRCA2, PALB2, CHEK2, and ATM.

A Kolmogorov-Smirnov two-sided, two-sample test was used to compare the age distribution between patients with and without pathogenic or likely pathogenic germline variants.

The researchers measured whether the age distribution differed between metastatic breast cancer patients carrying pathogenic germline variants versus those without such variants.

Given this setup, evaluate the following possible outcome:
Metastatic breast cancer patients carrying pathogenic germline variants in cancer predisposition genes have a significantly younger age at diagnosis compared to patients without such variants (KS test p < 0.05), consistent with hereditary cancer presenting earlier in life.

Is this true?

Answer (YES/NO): YES